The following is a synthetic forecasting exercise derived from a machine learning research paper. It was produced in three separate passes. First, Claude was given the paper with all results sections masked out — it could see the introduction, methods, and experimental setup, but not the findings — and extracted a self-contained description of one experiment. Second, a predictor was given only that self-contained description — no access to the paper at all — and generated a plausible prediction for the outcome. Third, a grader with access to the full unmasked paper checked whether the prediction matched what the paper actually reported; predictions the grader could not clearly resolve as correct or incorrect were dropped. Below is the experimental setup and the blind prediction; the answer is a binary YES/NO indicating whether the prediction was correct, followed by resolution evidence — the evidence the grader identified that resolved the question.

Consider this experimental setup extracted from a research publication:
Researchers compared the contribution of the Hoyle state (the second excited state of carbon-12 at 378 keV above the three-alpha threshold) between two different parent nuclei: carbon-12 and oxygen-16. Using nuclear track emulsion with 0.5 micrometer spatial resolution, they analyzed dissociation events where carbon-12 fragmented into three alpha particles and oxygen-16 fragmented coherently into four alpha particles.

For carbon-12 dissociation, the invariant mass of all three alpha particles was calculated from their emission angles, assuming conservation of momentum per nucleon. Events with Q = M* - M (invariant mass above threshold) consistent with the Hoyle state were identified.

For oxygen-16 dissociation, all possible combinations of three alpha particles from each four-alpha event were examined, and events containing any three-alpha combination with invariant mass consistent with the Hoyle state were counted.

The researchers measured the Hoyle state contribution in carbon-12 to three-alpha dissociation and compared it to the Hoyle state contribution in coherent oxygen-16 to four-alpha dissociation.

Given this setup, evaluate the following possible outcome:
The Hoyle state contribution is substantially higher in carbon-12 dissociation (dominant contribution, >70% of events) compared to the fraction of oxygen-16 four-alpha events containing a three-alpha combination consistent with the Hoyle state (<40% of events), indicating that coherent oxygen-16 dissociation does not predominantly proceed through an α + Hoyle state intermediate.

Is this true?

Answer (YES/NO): NO